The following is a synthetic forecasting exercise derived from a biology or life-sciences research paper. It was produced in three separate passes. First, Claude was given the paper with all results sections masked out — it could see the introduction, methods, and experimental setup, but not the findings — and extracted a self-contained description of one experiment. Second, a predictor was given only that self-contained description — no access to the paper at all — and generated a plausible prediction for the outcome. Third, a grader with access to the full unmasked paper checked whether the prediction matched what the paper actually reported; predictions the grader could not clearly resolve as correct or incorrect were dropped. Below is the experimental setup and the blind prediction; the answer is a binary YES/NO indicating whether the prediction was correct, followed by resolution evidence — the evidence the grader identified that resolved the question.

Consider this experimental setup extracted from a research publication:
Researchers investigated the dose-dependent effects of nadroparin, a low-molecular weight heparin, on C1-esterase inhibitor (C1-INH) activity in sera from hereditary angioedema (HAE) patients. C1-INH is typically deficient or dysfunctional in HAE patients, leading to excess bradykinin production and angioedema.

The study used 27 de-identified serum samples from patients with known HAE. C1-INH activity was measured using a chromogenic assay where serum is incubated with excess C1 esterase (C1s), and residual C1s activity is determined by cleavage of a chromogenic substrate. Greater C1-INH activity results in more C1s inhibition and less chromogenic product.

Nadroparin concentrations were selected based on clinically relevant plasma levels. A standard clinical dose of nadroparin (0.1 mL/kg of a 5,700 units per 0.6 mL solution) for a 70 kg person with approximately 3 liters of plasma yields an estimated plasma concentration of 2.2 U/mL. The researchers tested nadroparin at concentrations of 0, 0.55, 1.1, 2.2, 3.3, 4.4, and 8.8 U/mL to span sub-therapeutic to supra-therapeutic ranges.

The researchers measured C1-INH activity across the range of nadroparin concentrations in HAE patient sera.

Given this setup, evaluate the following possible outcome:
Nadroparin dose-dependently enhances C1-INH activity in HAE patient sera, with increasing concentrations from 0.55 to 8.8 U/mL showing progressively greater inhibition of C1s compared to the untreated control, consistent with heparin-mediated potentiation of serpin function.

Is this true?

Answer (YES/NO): NO